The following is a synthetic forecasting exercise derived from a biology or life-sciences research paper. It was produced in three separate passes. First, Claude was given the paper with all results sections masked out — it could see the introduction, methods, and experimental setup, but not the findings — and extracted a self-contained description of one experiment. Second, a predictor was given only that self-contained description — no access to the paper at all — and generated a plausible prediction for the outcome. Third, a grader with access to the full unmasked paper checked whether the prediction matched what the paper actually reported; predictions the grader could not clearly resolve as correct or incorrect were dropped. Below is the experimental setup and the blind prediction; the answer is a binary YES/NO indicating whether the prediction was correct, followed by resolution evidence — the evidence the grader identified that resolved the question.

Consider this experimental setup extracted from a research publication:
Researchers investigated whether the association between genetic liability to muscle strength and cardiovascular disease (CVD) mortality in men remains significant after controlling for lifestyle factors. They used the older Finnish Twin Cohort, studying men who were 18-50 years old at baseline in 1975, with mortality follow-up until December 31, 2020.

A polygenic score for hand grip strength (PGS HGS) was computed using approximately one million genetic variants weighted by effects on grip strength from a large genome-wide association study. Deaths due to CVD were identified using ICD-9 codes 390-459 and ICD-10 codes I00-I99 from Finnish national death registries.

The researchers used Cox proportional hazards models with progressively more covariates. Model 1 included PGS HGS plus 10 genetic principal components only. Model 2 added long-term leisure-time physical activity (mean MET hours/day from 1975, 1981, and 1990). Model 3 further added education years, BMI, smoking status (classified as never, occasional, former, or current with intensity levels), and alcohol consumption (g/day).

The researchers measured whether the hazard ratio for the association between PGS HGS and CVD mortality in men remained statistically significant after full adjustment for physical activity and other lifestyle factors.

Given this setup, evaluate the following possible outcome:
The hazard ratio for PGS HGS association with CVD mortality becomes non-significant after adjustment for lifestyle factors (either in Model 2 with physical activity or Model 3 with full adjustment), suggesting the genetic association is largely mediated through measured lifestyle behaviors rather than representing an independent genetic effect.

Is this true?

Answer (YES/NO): NO